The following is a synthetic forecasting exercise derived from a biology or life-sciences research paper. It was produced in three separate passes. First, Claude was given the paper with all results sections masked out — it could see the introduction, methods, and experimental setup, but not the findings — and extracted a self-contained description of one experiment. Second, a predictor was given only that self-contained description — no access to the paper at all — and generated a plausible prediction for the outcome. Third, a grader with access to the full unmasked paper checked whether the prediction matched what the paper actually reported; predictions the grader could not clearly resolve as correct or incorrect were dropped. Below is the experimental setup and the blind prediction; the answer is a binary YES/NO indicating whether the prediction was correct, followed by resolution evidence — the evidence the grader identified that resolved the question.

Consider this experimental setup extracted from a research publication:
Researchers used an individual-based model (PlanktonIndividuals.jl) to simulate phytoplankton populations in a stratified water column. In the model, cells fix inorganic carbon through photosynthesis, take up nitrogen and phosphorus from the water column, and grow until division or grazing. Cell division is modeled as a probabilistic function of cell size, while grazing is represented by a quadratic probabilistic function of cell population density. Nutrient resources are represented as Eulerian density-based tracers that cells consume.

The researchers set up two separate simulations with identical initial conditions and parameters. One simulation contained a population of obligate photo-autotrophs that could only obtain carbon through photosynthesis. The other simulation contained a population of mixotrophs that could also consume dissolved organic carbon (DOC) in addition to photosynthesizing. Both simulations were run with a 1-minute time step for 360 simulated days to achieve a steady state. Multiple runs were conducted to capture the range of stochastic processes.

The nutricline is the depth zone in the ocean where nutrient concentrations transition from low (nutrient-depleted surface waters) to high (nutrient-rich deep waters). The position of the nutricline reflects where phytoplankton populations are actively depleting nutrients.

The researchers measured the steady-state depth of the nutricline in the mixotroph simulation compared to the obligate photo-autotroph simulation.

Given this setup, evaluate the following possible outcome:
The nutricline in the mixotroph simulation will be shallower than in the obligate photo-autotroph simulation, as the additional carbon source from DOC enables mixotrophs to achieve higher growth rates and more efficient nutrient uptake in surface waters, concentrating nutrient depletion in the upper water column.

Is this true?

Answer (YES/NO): NO